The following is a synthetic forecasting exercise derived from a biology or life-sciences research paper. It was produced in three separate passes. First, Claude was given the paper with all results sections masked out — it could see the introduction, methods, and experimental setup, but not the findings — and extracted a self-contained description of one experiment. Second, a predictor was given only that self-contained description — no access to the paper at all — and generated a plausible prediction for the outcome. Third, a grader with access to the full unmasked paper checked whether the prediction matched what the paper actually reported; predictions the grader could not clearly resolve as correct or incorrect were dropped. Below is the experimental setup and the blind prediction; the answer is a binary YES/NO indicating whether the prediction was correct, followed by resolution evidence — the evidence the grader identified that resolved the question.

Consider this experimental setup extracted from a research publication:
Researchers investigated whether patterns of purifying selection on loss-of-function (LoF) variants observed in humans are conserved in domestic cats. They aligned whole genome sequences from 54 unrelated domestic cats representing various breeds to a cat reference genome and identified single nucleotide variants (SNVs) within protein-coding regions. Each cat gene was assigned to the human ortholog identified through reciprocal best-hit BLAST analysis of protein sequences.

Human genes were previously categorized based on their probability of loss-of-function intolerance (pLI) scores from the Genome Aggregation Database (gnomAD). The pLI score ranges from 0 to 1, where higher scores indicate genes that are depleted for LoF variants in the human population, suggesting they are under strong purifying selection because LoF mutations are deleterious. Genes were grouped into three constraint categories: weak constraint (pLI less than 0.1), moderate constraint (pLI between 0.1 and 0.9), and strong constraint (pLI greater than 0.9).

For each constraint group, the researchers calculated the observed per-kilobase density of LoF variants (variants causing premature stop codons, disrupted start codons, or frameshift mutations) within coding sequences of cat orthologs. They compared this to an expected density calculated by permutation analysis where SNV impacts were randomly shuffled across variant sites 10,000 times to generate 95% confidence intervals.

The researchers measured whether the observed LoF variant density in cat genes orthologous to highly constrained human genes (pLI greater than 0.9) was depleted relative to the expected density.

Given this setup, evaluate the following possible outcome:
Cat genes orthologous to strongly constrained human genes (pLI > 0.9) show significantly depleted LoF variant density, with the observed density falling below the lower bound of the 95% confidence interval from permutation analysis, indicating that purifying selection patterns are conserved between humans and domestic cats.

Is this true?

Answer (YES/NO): YES